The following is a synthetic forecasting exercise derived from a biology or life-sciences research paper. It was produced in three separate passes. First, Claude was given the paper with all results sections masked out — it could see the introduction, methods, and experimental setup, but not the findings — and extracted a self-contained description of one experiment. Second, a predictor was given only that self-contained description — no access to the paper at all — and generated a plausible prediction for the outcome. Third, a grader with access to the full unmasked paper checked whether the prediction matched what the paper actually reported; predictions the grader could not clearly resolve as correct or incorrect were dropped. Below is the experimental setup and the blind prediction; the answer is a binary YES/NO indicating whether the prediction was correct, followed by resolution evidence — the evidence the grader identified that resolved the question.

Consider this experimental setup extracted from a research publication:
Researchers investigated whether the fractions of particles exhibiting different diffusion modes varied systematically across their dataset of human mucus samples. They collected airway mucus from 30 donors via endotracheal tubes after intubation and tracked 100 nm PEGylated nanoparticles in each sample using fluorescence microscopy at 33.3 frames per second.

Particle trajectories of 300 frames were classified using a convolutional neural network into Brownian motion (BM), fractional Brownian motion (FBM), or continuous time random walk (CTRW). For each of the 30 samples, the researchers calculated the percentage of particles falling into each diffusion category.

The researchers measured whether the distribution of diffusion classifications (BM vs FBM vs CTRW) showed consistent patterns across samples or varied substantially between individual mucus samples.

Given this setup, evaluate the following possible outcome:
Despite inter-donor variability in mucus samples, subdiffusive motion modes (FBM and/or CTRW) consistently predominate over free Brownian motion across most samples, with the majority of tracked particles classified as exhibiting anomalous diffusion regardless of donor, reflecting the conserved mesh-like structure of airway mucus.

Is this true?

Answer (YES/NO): YES